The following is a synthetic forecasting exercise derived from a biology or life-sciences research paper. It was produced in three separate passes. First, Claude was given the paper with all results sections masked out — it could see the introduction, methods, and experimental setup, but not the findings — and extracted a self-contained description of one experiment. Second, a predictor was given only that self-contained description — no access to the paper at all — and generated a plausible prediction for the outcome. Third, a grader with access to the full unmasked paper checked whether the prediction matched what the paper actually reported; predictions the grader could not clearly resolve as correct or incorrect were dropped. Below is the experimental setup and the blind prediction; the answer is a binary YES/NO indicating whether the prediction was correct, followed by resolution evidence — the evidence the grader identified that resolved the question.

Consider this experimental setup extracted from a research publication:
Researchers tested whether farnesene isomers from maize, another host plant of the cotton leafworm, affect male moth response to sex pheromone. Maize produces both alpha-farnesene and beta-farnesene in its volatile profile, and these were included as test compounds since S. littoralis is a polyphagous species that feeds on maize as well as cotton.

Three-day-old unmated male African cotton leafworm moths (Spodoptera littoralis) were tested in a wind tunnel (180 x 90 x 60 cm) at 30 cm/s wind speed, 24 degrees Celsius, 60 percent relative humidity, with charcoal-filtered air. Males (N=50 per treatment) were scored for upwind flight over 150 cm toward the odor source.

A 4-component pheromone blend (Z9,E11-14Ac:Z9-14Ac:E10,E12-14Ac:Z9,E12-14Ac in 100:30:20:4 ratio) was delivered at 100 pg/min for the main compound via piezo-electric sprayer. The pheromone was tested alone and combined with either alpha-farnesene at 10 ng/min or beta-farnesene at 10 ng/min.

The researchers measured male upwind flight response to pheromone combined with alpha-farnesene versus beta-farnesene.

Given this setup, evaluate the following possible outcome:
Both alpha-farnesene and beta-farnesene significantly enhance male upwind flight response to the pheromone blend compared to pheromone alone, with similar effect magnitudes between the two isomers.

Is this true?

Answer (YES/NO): NO